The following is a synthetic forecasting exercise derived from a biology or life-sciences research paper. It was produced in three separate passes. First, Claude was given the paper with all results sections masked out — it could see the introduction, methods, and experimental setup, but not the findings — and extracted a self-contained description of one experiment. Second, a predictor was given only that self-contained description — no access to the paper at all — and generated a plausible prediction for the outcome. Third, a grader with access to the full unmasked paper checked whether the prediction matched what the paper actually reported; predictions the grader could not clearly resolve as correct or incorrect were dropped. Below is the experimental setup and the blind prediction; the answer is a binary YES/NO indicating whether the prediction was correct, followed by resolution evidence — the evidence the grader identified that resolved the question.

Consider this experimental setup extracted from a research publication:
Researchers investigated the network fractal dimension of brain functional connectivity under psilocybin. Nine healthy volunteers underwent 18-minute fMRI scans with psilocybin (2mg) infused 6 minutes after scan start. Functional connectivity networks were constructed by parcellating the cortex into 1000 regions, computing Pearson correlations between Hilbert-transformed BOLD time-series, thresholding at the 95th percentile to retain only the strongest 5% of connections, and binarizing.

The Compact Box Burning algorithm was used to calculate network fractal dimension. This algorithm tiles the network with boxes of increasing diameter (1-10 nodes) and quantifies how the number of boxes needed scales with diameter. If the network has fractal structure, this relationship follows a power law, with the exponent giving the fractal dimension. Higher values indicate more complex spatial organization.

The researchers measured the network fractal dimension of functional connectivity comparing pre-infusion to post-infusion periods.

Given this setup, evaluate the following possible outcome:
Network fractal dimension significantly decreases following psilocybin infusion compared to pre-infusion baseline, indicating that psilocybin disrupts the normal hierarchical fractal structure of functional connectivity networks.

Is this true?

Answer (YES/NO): NO